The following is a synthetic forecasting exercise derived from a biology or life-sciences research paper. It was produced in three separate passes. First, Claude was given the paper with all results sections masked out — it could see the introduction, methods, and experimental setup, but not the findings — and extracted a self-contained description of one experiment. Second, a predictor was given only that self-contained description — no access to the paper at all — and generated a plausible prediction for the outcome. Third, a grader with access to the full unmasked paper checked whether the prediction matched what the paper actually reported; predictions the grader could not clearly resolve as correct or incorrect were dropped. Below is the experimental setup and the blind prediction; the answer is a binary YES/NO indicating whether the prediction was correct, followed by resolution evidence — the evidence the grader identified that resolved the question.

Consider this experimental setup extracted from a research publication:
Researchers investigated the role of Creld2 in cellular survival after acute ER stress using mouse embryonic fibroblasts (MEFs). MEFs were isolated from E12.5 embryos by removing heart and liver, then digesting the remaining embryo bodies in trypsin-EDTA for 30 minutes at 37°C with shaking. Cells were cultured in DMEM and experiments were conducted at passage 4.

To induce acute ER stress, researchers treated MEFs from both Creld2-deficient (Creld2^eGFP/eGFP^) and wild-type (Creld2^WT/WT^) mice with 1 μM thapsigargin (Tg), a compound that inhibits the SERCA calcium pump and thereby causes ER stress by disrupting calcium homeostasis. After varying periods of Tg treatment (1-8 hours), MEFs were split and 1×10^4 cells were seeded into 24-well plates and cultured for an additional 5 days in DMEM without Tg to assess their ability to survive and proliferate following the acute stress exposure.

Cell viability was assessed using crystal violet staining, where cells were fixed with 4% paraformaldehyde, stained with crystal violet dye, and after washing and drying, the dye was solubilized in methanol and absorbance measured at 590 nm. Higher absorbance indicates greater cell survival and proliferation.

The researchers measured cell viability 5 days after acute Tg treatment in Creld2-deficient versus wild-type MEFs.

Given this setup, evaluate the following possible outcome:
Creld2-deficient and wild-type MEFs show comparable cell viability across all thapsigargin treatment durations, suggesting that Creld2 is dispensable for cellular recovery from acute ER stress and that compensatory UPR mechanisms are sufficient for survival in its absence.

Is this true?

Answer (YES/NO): NO